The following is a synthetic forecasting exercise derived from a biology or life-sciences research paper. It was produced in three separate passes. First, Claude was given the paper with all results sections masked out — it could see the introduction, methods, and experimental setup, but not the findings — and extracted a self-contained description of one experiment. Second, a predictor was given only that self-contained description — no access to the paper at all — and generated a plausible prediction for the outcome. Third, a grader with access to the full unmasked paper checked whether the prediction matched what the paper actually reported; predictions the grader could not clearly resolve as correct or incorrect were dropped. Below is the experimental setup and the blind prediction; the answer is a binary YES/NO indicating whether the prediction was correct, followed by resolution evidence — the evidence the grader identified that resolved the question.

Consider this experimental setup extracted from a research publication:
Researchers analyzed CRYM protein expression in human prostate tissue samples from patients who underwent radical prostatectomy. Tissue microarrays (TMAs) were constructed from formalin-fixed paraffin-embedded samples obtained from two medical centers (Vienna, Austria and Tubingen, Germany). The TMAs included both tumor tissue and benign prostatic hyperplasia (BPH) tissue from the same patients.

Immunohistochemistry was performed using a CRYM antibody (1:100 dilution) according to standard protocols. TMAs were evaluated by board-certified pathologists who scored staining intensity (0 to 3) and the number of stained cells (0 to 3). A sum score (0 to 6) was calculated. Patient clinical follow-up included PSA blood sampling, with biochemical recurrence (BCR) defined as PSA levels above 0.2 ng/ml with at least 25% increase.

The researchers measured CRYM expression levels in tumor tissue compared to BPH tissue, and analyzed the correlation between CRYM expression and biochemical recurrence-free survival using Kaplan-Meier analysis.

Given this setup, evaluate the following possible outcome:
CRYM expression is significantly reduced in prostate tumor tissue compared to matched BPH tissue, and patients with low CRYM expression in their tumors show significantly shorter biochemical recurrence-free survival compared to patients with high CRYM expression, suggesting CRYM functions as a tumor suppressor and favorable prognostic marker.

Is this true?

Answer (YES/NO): YES